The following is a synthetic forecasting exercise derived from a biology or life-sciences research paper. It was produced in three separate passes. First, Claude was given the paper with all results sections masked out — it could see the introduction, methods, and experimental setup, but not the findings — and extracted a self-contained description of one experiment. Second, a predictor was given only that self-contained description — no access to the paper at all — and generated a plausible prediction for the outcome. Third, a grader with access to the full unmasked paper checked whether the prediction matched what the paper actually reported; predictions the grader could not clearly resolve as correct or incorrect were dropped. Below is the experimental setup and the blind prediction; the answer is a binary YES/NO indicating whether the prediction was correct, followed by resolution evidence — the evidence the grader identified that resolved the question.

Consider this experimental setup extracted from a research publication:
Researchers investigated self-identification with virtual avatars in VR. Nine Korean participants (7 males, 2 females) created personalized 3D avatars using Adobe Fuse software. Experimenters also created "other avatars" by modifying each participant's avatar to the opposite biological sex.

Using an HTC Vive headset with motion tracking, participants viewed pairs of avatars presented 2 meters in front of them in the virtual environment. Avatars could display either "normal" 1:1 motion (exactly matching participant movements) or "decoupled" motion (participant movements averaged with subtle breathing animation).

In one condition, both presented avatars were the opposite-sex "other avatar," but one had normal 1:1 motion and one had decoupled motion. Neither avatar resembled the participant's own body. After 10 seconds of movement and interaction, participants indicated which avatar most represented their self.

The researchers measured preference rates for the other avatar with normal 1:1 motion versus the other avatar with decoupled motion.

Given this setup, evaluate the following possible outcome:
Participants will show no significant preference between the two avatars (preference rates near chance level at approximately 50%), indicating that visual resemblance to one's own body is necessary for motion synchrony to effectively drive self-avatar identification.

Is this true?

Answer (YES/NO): NO